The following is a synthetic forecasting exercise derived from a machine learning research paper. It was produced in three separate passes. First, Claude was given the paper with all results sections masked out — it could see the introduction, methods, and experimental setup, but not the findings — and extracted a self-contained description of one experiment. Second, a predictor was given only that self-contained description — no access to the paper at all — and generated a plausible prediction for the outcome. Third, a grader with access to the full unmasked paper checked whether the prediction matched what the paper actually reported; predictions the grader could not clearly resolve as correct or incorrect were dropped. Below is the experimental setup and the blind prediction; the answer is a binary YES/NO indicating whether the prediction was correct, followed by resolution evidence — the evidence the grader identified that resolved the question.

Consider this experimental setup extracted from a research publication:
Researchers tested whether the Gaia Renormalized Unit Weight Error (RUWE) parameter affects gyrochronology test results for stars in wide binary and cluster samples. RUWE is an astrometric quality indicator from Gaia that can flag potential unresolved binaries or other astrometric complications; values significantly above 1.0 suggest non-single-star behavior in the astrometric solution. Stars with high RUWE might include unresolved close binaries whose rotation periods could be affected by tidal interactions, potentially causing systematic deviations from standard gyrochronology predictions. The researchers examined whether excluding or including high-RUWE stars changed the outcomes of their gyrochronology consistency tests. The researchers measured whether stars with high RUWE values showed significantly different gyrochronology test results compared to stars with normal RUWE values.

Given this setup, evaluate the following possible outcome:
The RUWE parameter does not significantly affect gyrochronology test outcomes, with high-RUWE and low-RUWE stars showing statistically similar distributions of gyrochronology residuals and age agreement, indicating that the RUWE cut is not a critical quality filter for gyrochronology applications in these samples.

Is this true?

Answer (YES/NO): YES